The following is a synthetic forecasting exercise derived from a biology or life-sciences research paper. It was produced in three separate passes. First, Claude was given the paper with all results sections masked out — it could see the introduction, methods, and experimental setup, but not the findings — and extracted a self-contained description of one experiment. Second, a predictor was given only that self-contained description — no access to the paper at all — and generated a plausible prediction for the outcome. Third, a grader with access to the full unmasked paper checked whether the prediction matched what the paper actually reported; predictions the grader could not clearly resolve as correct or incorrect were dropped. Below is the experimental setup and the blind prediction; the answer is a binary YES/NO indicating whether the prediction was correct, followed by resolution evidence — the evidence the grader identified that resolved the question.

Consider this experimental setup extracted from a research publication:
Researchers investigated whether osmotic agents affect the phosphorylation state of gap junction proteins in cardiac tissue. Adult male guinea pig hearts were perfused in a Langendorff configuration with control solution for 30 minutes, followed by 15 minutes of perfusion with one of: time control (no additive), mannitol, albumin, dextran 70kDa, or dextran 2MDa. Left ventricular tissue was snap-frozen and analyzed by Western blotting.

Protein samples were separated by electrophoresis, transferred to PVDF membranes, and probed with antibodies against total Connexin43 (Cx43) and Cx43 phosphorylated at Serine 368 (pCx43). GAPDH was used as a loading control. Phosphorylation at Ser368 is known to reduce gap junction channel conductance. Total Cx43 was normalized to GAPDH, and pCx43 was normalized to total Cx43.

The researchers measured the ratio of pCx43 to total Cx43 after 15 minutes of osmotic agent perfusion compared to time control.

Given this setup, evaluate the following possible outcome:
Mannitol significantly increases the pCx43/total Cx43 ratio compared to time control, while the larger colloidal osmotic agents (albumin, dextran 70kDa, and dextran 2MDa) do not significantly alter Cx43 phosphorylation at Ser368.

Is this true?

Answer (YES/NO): NO